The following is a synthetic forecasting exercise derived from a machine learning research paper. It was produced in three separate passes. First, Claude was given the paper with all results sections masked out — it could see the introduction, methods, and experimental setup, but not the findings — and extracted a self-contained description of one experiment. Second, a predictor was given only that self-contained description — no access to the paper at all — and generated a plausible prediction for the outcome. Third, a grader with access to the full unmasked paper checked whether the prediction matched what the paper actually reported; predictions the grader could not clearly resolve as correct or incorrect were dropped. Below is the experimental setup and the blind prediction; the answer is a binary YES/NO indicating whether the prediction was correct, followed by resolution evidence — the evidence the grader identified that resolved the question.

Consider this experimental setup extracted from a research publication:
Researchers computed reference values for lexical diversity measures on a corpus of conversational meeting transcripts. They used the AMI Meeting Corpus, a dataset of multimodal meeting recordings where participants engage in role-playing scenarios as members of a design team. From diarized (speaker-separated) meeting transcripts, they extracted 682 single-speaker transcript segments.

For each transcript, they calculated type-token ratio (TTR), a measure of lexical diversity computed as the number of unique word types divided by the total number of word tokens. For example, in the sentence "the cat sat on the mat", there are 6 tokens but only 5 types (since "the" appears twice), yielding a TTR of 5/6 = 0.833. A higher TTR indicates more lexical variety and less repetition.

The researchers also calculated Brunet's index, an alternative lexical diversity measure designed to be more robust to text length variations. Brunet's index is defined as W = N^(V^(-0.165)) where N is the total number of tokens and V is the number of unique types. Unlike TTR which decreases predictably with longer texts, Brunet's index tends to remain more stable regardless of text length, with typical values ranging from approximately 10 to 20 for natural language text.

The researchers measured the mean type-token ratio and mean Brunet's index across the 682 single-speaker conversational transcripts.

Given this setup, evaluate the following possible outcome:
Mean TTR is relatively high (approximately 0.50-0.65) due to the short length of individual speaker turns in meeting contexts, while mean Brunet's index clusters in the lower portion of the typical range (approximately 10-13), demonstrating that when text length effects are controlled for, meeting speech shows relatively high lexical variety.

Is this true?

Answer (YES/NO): NO